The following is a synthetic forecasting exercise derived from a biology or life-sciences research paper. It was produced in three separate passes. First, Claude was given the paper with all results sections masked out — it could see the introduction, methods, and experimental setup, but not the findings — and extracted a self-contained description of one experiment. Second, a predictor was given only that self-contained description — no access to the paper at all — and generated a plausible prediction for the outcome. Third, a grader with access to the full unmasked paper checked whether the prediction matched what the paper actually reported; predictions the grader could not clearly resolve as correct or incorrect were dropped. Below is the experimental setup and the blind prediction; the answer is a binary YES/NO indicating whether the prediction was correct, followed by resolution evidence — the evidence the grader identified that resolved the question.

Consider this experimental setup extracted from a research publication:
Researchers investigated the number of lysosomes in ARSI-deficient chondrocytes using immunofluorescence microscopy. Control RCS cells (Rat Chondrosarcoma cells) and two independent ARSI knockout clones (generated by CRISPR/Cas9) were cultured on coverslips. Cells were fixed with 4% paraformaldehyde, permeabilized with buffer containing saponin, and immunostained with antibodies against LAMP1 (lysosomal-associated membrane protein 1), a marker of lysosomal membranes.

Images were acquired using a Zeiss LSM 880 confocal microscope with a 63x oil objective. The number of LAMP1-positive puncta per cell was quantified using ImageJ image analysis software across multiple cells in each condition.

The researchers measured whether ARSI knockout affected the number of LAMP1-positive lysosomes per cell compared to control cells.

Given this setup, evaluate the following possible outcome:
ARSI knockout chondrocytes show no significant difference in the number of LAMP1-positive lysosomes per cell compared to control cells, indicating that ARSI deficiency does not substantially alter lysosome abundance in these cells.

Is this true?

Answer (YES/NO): NO